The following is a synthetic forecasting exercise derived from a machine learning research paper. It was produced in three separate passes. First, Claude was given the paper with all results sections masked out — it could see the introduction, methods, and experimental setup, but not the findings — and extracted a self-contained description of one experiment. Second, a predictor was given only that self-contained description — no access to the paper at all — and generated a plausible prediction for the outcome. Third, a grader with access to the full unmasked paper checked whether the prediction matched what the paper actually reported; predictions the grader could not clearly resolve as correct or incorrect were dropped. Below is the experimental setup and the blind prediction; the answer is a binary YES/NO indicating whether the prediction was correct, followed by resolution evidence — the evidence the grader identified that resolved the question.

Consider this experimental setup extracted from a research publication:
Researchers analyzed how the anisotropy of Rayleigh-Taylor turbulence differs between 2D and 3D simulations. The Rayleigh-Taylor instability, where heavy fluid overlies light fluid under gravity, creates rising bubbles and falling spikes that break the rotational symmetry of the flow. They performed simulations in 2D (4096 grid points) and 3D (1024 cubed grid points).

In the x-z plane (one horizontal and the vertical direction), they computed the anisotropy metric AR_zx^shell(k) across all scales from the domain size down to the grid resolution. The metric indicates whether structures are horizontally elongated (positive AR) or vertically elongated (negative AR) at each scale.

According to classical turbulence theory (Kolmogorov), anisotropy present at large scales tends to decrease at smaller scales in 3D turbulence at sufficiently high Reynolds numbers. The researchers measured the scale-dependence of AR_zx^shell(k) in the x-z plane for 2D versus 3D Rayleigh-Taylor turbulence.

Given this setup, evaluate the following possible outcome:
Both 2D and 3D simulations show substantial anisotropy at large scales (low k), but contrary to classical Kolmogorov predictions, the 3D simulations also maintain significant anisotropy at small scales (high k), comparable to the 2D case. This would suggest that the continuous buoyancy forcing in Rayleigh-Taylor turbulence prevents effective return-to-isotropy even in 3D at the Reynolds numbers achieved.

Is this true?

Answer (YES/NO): NO